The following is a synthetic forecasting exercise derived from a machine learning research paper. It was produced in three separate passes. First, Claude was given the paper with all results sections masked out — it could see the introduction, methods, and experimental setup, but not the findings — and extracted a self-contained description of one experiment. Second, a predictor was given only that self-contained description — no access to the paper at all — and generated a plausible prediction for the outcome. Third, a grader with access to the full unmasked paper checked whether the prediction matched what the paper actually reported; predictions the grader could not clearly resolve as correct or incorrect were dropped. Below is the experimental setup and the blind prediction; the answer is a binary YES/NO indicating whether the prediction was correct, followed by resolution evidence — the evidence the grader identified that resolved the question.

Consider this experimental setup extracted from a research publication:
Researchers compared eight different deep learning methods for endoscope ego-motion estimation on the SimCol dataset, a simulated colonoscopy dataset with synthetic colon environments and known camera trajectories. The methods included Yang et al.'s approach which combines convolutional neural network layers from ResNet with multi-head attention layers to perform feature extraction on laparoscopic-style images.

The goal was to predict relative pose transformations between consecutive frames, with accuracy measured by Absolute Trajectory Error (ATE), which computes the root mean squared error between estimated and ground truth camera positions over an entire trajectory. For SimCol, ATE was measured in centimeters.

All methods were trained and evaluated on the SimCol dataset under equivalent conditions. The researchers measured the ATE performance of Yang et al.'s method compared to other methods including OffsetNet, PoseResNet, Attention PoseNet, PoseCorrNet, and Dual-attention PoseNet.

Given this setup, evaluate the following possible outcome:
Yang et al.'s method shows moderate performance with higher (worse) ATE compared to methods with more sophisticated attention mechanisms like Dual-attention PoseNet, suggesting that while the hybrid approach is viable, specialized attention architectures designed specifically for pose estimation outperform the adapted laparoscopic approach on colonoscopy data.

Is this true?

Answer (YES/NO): NO